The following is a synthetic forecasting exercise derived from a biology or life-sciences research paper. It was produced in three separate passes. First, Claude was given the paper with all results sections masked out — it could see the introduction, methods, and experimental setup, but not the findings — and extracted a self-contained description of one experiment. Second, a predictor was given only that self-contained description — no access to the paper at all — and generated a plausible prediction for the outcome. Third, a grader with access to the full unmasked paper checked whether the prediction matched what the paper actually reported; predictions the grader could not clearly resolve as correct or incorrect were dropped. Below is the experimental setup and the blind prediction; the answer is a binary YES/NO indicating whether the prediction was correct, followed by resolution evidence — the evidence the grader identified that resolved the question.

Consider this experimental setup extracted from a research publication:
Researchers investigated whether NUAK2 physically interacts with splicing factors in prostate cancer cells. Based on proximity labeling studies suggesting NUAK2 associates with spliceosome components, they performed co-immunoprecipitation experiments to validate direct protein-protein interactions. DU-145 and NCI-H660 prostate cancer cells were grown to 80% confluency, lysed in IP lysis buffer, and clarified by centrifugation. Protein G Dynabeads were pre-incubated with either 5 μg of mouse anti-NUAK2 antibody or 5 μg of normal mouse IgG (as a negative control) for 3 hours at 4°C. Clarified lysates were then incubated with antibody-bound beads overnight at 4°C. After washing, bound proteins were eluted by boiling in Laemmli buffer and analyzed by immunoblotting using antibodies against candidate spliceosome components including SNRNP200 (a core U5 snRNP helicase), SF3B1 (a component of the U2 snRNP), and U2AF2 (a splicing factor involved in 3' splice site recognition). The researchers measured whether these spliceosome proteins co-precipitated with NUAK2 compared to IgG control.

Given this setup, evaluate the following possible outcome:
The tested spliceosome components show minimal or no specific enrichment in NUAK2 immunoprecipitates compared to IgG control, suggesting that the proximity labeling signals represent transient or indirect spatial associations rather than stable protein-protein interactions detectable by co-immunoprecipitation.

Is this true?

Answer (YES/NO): NO